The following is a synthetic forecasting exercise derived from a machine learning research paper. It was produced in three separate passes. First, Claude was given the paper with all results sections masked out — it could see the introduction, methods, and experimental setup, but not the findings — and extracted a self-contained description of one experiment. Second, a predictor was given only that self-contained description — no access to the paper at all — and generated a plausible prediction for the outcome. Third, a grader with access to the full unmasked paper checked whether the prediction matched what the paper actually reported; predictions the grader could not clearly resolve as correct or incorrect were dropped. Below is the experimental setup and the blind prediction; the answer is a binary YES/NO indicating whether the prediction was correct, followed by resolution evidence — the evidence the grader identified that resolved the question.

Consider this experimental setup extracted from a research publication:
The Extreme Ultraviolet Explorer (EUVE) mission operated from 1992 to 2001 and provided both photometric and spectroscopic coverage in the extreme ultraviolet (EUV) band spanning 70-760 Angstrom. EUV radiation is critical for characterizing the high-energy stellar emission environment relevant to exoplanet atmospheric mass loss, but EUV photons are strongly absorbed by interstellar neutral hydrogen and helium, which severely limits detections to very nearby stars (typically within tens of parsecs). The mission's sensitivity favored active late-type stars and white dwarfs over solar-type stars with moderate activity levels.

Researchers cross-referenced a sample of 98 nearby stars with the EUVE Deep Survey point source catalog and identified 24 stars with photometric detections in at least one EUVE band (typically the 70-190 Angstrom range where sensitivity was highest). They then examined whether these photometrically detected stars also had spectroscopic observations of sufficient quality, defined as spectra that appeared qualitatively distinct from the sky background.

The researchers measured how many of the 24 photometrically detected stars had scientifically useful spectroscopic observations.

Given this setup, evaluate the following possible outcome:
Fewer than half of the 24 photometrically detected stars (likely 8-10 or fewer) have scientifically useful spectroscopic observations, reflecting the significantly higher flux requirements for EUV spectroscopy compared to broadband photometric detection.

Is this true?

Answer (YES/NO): YES